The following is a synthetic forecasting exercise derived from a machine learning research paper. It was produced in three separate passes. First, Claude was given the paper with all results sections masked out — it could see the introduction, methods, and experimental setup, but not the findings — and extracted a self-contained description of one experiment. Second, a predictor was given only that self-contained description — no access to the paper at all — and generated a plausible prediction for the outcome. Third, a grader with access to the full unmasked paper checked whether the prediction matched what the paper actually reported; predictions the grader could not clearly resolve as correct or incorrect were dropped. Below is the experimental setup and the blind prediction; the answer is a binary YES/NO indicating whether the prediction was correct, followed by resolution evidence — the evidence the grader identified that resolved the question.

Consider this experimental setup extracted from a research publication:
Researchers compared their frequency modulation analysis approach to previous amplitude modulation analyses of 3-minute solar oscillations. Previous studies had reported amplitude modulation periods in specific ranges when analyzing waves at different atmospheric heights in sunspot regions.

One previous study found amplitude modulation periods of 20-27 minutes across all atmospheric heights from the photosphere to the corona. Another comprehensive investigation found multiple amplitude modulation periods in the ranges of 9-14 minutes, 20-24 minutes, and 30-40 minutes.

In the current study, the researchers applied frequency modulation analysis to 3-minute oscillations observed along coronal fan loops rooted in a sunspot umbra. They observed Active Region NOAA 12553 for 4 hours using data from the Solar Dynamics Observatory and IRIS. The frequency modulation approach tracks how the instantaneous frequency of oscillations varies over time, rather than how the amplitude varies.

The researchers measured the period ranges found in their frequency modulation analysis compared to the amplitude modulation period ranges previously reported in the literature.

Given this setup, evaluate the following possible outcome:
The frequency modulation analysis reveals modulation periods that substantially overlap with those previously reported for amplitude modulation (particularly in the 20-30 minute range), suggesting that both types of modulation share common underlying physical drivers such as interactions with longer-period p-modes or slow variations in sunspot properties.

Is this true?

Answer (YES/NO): YES